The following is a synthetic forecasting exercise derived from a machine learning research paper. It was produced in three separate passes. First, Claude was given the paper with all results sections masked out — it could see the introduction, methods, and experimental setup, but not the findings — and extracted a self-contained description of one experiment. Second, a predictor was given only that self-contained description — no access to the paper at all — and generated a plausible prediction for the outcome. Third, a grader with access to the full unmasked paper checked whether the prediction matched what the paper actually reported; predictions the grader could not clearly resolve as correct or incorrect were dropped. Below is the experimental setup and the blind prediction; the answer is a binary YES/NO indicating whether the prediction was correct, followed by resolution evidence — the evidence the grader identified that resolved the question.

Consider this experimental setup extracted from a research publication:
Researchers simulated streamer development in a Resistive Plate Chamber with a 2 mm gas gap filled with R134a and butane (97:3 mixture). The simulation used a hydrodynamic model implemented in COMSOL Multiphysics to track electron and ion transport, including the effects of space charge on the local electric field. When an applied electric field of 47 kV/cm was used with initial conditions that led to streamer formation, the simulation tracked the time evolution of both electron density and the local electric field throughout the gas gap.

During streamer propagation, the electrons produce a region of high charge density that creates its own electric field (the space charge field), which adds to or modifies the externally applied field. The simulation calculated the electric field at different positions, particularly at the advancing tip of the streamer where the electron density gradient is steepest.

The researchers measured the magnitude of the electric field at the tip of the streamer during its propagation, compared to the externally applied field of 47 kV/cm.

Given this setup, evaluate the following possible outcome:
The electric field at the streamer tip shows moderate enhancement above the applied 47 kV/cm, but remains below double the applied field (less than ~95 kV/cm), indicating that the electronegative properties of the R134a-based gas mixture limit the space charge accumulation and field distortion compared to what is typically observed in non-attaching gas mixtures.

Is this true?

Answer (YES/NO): NO